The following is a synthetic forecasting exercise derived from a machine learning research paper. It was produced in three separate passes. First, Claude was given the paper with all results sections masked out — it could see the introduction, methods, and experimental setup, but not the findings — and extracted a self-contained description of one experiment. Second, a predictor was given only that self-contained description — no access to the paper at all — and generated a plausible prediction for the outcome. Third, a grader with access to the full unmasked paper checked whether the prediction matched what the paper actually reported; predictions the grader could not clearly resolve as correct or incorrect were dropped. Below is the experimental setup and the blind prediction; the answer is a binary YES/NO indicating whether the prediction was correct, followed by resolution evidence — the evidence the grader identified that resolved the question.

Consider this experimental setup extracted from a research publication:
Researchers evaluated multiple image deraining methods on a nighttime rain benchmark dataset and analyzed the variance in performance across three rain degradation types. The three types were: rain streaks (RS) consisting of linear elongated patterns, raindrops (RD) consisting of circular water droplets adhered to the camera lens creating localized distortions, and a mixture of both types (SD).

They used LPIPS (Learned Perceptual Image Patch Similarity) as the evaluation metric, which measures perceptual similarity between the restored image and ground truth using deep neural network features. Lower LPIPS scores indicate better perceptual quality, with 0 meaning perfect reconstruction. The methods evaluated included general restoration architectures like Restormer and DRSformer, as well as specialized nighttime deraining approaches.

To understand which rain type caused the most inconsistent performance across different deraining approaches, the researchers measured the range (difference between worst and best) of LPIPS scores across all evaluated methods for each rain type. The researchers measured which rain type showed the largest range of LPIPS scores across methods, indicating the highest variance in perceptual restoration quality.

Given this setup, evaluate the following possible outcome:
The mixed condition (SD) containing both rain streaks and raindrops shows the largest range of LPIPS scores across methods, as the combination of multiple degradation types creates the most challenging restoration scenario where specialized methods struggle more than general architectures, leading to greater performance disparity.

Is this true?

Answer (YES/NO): NO